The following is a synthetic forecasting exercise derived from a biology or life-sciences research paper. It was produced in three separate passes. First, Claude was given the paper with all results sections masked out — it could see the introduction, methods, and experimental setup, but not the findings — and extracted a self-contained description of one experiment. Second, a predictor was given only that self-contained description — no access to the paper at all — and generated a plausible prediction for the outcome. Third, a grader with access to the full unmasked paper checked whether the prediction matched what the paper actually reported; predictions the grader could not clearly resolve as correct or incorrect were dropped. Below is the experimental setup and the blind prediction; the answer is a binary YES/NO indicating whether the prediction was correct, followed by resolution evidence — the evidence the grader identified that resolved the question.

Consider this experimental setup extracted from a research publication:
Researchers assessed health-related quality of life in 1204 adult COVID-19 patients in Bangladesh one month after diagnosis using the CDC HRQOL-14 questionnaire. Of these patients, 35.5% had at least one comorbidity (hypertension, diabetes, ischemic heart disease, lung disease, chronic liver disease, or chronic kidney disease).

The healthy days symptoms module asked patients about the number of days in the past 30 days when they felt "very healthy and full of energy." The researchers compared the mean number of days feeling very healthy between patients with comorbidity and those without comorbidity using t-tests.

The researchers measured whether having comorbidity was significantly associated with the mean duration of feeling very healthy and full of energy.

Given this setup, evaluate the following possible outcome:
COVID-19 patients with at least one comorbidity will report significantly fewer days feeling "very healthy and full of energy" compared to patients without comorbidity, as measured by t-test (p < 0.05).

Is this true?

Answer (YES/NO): YES